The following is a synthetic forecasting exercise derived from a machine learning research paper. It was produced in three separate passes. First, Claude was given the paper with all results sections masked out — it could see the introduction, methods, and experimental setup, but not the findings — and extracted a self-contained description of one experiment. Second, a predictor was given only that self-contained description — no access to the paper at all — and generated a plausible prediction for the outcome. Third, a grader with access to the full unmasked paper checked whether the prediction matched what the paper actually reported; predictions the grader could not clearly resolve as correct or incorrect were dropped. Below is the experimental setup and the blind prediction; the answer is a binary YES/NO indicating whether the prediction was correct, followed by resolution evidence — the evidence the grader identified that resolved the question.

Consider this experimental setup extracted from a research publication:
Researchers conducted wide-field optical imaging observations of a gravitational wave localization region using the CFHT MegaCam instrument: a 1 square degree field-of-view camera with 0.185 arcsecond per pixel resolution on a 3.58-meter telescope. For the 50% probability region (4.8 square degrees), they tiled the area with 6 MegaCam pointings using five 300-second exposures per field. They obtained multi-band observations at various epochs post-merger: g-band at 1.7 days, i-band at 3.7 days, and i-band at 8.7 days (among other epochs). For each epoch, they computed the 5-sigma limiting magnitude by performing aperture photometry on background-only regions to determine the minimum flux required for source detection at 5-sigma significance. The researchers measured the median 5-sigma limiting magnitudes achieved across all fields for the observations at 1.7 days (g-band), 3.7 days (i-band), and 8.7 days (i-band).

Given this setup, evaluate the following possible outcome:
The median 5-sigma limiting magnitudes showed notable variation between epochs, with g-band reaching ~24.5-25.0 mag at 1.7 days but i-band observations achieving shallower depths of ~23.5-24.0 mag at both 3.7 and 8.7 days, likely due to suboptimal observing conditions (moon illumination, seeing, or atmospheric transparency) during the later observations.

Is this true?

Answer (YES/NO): NO